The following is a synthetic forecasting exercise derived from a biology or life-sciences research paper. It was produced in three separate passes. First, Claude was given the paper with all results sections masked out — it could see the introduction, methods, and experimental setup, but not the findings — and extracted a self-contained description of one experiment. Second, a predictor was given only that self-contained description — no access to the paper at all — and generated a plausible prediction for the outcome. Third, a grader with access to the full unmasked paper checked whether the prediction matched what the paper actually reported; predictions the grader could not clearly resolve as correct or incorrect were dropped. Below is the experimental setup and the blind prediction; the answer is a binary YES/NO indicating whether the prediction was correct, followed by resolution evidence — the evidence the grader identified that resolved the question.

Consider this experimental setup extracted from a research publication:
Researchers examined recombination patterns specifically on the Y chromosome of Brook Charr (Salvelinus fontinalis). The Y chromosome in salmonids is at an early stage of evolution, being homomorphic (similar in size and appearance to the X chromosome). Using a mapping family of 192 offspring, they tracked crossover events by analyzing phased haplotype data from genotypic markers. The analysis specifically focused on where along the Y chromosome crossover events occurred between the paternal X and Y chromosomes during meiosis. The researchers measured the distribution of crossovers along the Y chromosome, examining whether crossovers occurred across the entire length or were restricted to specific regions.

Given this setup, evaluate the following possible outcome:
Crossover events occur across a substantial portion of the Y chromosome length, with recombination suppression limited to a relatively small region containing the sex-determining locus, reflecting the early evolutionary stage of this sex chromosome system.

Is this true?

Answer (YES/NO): NO